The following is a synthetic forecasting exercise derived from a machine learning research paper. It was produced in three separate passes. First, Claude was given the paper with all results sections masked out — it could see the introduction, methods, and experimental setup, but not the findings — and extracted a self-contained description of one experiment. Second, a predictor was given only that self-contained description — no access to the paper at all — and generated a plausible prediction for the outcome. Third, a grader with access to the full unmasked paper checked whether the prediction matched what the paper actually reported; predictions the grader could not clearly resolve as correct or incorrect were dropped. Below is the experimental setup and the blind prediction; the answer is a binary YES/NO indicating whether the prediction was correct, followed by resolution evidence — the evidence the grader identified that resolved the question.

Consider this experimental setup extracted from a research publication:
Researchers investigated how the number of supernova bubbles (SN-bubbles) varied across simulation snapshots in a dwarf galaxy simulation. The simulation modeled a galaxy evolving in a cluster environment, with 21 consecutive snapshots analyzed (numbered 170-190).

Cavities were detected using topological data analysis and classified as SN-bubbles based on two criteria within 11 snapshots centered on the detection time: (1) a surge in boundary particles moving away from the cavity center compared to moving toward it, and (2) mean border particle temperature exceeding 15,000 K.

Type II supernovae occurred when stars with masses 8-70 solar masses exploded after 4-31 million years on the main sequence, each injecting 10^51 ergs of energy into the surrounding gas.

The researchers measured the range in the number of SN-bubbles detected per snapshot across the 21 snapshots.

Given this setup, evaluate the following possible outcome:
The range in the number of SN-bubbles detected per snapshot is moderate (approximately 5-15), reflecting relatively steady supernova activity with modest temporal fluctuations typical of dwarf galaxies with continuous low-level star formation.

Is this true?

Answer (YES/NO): NO